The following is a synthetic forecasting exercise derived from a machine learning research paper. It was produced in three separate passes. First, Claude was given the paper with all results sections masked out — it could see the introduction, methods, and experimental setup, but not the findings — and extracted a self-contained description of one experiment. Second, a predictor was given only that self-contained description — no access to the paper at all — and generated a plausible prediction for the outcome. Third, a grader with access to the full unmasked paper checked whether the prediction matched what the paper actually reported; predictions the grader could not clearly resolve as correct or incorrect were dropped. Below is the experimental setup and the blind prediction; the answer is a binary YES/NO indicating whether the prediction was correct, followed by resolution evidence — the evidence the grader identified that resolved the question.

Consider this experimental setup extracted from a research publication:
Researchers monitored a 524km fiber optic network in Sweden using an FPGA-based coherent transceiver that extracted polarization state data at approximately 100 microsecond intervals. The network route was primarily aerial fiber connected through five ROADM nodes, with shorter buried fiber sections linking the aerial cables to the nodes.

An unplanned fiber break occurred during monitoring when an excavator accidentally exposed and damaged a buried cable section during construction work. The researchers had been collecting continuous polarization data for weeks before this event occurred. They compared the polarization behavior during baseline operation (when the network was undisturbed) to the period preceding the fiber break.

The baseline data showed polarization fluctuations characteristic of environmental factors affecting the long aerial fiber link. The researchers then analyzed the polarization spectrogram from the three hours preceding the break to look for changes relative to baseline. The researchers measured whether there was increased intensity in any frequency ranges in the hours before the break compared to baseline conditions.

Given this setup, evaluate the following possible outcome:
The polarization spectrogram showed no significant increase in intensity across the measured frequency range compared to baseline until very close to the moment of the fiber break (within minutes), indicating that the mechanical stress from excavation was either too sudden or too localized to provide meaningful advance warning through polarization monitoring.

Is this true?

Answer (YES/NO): NO